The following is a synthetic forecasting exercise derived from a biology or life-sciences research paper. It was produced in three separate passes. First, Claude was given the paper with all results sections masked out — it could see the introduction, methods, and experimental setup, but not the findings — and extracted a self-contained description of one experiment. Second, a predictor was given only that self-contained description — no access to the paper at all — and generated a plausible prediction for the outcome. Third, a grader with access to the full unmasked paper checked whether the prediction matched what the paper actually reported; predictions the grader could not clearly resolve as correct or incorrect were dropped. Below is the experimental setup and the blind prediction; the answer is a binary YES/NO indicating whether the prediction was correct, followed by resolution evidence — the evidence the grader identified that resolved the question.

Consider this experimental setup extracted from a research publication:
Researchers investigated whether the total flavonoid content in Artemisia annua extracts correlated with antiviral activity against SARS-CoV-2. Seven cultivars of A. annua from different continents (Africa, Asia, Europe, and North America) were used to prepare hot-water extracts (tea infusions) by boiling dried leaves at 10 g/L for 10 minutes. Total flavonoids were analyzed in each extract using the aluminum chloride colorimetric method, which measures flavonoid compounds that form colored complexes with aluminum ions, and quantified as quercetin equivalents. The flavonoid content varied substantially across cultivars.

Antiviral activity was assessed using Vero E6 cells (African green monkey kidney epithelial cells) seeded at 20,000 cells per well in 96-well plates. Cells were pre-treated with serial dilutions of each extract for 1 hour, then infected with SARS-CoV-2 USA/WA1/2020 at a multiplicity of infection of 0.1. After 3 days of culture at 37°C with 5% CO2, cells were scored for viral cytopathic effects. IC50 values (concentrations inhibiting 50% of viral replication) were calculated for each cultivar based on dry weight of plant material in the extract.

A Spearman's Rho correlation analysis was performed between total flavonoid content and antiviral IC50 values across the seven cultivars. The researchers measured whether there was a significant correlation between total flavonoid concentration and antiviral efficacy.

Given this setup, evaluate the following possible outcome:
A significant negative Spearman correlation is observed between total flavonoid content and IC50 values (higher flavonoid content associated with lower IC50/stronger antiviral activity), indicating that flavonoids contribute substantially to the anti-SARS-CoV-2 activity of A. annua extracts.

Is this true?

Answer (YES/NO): NO